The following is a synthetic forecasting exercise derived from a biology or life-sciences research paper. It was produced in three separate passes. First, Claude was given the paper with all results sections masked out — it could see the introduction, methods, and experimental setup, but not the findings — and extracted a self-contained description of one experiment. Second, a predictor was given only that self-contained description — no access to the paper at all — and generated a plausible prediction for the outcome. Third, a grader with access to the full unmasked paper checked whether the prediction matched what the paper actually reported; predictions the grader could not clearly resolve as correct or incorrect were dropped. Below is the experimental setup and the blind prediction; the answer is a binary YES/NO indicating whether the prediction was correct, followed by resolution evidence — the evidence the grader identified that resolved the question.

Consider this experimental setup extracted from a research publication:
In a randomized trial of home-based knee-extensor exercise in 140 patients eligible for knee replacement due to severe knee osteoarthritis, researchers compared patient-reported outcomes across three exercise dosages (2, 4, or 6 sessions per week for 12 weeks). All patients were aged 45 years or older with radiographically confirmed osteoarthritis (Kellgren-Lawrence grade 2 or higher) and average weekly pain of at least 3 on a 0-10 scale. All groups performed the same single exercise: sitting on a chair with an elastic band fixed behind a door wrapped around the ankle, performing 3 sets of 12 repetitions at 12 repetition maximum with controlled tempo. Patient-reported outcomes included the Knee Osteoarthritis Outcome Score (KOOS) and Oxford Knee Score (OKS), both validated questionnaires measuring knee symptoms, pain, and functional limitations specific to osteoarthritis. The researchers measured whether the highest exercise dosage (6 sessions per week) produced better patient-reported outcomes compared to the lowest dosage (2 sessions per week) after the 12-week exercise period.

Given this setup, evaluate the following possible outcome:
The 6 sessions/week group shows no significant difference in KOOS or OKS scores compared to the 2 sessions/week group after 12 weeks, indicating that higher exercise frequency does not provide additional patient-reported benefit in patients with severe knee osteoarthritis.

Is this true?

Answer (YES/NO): NO